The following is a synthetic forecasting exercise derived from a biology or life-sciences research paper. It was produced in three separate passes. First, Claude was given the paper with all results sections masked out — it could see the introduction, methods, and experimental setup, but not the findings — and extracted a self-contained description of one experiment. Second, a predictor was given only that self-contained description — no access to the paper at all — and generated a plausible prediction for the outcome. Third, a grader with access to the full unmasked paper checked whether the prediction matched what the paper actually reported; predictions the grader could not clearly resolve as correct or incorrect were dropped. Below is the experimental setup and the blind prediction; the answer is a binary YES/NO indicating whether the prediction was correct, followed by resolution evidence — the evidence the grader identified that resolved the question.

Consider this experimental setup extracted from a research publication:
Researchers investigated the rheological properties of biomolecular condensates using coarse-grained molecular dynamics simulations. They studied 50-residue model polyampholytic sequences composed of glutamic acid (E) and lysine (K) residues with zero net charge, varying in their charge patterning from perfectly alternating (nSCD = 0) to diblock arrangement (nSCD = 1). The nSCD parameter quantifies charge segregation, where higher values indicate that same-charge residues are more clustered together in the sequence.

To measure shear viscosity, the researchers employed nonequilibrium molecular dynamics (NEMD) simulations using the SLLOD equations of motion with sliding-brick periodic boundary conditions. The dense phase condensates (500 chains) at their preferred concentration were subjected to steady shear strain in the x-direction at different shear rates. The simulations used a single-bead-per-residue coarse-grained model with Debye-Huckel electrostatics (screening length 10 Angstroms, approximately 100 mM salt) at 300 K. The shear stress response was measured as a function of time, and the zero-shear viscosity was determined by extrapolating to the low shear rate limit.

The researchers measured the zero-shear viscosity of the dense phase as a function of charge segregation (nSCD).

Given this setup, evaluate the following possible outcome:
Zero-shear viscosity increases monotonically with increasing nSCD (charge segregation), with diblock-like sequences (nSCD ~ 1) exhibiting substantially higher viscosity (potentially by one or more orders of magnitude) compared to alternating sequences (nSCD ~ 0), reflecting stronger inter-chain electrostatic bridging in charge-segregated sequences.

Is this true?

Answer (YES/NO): YES